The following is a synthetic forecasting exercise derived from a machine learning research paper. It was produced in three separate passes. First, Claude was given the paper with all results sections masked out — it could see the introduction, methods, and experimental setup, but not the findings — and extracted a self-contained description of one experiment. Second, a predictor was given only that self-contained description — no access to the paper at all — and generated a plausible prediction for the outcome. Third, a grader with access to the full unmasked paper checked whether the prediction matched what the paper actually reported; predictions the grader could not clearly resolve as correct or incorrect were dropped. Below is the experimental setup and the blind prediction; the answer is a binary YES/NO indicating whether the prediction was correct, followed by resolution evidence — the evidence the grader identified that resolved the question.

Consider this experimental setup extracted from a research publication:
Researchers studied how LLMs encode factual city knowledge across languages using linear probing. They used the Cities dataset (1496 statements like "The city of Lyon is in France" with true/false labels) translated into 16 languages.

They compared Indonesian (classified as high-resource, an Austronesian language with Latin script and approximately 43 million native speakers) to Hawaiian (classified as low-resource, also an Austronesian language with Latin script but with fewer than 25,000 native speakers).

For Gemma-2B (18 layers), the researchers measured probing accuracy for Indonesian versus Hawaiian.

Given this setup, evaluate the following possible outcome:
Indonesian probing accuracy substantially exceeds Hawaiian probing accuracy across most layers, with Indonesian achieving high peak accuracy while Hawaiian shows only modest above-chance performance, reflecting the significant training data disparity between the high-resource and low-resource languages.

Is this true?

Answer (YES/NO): YES